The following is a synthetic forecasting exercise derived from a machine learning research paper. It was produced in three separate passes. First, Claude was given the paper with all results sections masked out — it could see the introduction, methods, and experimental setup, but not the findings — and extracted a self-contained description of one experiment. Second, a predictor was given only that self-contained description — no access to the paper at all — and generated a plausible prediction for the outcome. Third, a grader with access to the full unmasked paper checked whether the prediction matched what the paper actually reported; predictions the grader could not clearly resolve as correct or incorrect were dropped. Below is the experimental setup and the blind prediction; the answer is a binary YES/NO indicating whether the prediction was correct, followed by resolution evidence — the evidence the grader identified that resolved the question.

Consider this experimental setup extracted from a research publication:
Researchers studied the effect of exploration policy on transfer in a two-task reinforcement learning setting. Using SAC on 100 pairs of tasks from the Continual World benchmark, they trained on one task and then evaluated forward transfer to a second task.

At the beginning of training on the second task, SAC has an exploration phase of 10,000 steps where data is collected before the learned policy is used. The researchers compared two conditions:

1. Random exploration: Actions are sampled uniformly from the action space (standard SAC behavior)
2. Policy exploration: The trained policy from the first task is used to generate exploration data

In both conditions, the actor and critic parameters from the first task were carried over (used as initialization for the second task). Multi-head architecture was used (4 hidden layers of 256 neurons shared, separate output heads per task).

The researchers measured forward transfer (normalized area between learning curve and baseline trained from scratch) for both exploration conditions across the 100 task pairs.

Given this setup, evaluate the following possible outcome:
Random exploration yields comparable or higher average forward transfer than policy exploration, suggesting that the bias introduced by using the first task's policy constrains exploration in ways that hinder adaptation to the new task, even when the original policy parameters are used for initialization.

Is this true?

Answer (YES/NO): NO